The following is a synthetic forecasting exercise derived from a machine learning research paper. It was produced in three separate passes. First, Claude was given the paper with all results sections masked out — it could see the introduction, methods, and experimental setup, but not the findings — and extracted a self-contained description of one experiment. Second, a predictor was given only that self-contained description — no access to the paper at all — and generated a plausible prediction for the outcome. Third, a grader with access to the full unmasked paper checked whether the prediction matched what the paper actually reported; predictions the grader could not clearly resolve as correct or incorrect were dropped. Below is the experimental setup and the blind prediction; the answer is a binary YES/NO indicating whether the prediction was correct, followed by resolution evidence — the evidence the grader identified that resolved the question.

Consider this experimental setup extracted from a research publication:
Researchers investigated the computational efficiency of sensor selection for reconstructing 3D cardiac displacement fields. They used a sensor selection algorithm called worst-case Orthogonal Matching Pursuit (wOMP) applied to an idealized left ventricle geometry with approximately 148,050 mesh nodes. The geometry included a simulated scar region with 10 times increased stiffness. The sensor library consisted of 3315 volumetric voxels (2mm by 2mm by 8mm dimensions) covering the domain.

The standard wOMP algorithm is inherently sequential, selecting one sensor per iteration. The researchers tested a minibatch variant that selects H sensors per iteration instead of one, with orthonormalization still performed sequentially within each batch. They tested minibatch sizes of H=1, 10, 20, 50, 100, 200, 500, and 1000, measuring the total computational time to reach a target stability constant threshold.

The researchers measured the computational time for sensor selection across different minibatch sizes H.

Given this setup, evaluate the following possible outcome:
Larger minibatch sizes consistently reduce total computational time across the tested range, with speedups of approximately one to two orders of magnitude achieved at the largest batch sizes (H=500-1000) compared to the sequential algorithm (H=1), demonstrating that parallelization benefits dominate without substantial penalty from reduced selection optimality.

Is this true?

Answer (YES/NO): NO